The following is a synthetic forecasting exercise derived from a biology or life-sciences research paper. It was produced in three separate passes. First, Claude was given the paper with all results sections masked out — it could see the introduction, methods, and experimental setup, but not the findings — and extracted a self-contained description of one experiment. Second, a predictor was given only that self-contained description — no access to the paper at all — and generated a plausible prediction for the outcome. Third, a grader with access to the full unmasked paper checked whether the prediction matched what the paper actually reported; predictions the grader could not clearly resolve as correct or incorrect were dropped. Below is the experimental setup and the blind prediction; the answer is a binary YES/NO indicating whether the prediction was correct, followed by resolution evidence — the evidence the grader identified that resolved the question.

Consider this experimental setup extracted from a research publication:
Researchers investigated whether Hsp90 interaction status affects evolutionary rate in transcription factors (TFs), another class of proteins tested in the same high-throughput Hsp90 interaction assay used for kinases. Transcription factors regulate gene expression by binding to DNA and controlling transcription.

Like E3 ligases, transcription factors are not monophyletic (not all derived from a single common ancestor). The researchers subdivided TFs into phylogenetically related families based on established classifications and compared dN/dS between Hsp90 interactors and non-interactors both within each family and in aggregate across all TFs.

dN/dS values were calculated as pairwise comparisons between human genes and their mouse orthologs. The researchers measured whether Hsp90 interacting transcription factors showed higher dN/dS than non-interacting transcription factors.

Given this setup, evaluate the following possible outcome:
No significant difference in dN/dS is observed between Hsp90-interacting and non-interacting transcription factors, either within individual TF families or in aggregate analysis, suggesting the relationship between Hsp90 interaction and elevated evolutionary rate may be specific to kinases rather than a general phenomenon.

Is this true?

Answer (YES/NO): YES